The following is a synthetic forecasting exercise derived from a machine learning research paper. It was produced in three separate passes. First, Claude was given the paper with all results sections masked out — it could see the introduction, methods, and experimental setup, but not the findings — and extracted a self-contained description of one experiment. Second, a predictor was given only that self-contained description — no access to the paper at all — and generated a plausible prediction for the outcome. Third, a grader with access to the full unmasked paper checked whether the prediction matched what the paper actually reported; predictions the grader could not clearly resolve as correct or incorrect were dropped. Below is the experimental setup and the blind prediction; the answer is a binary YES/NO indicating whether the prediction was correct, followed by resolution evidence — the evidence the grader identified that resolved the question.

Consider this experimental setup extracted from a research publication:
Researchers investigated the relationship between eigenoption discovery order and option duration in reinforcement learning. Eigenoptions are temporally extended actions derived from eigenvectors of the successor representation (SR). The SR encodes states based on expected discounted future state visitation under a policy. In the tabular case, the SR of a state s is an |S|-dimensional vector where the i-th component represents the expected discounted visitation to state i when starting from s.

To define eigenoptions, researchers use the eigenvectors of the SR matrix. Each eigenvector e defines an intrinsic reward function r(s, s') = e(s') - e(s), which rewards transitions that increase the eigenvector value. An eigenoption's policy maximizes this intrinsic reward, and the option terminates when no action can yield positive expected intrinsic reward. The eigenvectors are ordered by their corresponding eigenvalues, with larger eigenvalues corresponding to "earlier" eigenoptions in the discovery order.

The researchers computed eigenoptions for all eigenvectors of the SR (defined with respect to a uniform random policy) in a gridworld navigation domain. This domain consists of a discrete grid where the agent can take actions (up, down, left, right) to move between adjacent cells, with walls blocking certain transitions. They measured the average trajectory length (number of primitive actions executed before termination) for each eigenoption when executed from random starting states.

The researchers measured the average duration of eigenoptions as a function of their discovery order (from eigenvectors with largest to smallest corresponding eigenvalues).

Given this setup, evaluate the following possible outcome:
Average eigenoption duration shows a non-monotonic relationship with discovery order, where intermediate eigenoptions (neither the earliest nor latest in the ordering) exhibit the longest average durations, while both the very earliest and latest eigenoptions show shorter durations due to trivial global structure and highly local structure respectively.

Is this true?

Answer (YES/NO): NO